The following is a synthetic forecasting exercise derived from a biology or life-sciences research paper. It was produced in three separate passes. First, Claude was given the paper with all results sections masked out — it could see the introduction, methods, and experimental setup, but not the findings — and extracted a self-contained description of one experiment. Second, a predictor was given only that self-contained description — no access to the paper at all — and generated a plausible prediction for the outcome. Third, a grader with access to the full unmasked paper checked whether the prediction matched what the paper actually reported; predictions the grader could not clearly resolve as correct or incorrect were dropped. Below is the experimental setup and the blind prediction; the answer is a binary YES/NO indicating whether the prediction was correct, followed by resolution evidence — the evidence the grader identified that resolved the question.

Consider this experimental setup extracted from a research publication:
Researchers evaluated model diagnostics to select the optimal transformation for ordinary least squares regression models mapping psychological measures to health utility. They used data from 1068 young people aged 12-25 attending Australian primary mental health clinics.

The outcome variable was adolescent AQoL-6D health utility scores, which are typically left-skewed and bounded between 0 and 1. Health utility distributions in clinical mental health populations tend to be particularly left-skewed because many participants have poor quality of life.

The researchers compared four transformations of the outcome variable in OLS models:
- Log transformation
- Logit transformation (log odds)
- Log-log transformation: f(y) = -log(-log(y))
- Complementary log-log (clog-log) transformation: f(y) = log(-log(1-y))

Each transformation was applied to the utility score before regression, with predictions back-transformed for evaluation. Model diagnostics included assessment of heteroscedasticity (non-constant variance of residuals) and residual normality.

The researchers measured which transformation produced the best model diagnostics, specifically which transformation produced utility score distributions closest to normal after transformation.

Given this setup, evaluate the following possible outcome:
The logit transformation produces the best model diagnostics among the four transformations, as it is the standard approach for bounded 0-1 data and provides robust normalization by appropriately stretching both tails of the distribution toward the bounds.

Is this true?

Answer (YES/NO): NO